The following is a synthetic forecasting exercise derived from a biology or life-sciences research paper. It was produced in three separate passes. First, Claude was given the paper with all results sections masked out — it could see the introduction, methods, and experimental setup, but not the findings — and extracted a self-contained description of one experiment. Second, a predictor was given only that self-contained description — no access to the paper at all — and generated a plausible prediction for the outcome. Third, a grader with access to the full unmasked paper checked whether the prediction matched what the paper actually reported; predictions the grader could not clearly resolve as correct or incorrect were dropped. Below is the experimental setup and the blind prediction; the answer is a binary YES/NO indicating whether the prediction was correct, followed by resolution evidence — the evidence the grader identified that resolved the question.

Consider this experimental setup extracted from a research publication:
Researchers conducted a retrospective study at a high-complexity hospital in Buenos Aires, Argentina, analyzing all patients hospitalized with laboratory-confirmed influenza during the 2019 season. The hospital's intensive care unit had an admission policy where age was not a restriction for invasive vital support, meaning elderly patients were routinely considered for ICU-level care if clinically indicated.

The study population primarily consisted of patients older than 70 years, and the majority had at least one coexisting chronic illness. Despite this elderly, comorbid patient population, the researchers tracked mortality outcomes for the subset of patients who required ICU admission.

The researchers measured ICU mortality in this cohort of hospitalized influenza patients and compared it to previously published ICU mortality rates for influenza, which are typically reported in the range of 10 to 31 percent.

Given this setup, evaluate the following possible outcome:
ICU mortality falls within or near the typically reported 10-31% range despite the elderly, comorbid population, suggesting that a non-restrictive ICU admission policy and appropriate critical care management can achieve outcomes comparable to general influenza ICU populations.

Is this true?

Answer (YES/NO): NO